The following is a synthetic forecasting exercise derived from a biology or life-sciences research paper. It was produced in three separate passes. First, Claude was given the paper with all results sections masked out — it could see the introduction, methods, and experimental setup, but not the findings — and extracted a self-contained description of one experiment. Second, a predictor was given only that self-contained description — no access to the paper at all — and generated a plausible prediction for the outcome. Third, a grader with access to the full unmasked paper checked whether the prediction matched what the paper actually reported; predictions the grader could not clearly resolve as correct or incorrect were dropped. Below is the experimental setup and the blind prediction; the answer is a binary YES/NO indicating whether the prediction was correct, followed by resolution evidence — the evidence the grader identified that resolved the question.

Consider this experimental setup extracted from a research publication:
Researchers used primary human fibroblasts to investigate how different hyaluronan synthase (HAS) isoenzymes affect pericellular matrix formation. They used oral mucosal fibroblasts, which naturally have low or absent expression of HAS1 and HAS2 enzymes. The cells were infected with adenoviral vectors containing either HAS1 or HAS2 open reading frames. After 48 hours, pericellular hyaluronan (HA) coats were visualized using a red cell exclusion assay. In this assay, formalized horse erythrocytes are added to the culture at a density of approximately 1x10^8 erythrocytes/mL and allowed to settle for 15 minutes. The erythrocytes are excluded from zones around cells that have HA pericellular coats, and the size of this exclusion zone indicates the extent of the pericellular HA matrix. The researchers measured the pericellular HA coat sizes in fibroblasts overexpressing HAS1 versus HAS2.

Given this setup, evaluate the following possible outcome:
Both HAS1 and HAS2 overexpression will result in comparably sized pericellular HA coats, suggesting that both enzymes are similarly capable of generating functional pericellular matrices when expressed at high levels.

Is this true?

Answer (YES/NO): NO